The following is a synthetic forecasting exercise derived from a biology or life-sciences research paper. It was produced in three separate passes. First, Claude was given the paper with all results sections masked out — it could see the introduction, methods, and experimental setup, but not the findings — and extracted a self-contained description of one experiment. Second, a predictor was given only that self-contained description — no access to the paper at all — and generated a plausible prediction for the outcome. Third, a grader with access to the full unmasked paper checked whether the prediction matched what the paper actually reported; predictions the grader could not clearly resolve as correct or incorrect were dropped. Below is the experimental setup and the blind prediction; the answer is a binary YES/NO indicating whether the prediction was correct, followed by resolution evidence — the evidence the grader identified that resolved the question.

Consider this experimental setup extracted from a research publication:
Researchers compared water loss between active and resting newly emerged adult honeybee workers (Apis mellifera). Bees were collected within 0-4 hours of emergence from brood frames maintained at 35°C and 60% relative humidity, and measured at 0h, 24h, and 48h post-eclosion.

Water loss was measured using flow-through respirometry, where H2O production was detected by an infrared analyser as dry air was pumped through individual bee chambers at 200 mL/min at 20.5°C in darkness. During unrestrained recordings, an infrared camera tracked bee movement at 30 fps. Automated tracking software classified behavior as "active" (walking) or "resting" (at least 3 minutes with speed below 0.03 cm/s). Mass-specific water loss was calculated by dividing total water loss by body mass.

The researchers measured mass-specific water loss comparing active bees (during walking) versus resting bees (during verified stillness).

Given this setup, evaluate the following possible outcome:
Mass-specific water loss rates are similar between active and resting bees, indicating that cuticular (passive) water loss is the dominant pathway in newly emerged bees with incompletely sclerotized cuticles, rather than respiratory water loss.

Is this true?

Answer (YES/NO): NO